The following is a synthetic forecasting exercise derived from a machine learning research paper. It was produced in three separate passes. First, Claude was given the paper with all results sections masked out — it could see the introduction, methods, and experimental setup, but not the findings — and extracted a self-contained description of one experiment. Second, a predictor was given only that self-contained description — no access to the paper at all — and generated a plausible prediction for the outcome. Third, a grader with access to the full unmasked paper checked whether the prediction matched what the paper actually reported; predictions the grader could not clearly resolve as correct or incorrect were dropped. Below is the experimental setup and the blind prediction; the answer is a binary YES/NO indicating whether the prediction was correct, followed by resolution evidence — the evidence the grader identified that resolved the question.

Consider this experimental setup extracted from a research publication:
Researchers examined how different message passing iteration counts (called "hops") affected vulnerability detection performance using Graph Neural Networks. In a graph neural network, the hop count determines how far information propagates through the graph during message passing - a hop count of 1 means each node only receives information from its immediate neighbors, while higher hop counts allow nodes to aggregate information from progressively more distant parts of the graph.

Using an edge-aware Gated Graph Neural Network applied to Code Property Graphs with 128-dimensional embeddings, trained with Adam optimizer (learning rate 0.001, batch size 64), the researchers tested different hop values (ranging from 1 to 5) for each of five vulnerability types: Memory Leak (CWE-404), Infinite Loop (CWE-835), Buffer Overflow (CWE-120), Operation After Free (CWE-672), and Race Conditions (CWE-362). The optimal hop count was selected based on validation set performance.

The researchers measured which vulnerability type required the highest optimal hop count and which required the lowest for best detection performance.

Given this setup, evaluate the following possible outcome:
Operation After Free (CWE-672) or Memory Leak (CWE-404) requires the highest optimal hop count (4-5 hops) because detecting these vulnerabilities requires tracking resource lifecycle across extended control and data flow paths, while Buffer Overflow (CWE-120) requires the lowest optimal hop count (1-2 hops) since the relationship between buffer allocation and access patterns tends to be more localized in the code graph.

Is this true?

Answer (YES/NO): NO